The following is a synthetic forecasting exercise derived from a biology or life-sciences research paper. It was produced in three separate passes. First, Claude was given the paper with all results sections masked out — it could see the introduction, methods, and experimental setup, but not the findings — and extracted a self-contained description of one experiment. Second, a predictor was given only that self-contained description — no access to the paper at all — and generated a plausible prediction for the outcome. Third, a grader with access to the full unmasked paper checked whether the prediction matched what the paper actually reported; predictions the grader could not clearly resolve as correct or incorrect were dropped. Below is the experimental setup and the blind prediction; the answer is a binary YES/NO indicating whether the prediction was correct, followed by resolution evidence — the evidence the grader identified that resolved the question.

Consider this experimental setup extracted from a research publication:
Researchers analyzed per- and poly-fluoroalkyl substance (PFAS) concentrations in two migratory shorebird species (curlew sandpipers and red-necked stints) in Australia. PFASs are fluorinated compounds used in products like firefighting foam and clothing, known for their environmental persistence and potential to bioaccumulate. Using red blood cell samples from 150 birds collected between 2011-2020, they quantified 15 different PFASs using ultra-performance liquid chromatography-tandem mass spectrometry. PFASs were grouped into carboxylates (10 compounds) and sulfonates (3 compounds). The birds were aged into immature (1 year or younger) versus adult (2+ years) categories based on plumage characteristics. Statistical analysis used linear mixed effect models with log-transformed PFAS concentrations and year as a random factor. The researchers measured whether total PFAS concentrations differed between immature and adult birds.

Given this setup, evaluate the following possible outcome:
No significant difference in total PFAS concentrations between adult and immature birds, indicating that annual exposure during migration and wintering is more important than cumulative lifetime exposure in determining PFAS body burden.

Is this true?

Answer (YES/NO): NO